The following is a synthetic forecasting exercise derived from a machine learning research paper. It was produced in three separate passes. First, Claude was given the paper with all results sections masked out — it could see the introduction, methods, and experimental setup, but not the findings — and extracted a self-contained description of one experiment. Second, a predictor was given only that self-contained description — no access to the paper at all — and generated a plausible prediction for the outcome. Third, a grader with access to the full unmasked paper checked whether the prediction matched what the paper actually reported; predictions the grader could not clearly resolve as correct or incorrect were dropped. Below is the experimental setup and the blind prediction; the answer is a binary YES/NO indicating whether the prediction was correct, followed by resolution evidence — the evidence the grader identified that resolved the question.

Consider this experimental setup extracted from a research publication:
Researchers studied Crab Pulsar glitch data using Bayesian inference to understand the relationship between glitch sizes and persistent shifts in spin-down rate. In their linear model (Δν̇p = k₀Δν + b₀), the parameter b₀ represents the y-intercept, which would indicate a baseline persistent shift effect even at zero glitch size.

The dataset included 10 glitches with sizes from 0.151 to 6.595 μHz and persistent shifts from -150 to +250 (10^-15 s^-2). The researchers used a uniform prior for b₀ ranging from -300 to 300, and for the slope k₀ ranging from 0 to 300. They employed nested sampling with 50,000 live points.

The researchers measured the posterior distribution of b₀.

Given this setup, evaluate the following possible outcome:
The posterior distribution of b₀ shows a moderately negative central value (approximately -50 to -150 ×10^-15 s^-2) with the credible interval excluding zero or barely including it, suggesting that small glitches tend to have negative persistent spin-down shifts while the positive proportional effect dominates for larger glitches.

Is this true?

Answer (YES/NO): NO